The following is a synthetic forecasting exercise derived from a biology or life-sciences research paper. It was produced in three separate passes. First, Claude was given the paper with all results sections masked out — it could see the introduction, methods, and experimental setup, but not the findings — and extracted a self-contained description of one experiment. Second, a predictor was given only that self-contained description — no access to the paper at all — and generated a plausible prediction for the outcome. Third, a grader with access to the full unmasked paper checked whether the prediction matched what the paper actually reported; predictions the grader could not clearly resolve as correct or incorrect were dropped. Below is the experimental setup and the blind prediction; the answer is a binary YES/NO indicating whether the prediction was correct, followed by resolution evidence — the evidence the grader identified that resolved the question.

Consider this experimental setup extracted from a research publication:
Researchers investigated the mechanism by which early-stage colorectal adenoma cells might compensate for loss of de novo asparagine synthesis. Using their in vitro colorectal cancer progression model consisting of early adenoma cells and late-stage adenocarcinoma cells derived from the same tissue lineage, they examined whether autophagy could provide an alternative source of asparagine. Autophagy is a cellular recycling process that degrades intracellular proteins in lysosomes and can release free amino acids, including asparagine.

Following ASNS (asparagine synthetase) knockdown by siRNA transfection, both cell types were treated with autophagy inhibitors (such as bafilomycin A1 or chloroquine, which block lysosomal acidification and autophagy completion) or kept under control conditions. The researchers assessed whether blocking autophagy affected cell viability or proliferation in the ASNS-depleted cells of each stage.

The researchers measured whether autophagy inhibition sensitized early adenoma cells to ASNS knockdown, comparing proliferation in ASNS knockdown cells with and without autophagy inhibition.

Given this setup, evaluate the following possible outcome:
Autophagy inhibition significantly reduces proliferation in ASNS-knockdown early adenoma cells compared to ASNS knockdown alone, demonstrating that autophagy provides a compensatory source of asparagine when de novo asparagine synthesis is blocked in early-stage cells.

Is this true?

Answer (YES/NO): YES